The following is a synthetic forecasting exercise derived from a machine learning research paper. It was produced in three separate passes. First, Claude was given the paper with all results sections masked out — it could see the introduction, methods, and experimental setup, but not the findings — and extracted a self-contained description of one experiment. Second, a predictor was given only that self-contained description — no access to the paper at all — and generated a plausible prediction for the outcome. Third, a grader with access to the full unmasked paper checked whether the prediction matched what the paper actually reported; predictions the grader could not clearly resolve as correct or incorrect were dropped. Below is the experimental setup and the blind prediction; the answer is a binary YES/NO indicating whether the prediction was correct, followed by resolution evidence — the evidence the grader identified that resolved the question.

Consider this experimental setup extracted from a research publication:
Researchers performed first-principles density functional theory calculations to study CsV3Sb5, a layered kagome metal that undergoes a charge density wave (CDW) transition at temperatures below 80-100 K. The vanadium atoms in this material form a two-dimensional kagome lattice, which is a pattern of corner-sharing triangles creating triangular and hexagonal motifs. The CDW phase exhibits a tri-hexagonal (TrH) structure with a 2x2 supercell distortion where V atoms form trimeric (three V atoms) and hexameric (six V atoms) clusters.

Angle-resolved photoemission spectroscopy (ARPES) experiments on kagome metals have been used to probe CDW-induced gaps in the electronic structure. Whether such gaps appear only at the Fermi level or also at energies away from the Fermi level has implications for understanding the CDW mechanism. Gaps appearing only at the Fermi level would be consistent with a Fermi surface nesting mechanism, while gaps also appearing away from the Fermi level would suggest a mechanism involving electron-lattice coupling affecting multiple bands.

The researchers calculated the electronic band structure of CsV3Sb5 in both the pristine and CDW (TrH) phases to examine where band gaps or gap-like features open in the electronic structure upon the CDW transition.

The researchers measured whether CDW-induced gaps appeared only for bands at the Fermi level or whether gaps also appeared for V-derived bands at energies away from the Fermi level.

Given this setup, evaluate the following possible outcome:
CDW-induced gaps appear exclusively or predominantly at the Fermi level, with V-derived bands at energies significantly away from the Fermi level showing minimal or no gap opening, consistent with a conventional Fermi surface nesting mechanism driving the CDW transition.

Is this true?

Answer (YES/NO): NO